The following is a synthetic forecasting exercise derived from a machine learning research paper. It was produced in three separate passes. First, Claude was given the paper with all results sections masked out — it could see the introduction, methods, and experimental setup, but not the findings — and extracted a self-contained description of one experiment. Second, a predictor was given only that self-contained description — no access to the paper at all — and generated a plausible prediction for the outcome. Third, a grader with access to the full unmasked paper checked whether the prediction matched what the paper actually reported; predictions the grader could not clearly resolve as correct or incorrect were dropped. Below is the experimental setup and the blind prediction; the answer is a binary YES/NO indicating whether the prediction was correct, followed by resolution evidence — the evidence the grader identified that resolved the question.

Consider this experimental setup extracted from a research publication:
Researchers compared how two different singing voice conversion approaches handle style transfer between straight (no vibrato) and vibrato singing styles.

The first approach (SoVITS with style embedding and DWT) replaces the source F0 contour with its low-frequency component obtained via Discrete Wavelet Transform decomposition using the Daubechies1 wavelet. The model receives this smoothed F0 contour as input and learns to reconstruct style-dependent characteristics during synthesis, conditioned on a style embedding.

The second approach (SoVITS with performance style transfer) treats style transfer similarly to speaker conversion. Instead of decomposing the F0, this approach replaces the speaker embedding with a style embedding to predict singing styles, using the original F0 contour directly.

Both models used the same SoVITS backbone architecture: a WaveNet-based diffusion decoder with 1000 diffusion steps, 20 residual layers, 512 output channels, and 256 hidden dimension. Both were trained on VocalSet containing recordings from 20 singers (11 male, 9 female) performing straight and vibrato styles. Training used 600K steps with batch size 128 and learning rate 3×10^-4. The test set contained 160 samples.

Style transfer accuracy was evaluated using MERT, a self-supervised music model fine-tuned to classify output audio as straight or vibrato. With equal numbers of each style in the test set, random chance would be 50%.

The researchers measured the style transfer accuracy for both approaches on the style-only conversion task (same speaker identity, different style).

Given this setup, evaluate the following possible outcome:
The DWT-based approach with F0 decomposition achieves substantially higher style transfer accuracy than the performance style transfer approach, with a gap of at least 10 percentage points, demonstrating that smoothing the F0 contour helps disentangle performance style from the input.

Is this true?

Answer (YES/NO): YES